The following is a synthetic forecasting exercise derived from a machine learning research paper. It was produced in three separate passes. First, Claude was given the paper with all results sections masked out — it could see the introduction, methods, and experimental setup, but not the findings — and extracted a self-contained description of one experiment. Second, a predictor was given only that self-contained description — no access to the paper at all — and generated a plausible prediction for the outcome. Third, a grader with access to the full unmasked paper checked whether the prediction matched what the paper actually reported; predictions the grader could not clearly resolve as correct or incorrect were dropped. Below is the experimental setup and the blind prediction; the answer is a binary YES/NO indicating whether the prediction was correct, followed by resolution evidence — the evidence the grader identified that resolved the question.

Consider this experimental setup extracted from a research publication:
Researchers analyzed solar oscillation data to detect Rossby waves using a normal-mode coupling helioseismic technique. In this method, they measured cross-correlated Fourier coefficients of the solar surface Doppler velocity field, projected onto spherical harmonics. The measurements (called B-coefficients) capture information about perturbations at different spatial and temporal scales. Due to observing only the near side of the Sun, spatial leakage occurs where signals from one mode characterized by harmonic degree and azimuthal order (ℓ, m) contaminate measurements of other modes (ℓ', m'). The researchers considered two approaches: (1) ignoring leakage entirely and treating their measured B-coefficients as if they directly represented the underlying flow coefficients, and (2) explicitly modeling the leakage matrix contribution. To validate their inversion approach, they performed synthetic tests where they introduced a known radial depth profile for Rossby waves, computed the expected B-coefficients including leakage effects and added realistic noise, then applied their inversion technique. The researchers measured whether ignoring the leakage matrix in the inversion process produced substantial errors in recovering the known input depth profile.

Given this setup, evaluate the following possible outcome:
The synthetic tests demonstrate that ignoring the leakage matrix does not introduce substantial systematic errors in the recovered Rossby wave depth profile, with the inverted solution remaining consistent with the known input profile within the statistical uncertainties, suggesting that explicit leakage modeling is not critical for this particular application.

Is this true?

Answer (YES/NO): NO